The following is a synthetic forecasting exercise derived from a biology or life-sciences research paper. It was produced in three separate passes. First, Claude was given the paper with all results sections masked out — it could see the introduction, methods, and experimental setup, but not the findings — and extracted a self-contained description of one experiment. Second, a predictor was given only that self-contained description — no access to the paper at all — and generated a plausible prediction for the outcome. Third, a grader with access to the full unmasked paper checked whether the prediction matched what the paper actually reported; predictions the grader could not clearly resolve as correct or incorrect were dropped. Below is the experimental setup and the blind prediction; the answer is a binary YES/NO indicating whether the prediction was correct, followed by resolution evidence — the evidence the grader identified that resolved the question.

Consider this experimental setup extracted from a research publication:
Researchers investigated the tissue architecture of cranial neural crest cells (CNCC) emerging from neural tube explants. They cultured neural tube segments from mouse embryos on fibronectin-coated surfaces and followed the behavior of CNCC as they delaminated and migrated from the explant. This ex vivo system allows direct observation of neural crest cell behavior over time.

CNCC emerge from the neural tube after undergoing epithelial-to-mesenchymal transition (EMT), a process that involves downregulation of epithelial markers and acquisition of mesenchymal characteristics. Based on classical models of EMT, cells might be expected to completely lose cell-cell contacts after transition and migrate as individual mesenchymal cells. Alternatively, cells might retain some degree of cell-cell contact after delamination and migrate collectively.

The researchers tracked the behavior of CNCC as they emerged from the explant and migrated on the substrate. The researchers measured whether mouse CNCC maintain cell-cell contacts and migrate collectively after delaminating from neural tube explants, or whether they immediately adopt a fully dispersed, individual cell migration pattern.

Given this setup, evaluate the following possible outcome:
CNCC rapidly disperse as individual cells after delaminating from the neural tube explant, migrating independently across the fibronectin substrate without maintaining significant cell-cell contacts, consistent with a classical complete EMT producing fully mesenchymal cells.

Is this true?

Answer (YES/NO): NO